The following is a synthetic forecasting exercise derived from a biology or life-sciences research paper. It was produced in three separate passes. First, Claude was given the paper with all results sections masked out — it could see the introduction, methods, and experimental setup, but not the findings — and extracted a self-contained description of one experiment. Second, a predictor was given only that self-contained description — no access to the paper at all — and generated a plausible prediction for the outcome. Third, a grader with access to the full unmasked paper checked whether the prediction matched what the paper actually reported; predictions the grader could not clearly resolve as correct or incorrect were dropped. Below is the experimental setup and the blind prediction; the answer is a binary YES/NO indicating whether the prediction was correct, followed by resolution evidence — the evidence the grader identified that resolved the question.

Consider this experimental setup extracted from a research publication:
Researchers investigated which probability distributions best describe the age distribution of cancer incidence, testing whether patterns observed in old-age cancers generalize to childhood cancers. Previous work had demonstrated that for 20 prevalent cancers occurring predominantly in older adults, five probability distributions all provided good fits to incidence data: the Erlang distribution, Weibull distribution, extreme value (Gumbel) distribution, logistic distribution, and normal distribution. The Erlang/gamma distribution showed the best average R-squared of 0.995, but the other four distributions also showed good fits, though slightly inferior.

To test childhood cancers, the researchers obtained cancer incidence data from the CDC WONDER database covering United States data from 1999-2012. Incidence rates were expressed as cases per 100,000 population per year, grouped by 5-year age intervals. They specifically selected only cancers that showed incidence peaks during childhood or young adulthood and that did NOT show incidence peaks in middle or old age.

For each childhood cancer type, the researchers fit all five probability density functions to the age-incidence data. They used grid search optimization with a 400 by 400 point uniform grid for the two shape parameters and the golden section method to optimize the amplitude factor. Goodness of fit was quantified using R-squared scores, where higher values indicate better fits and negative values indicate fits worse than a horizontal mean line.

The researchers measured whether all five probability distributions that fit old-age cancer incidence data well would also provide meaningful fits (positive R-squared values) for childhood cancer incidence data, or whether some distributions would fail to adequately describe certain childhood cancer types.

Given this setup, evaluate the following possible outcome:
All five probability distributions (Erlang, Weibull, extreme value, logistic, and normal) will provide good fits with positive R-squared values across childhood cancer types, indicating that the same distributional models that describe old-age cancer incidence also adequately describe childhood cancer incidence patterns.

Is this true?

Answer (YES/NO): NO